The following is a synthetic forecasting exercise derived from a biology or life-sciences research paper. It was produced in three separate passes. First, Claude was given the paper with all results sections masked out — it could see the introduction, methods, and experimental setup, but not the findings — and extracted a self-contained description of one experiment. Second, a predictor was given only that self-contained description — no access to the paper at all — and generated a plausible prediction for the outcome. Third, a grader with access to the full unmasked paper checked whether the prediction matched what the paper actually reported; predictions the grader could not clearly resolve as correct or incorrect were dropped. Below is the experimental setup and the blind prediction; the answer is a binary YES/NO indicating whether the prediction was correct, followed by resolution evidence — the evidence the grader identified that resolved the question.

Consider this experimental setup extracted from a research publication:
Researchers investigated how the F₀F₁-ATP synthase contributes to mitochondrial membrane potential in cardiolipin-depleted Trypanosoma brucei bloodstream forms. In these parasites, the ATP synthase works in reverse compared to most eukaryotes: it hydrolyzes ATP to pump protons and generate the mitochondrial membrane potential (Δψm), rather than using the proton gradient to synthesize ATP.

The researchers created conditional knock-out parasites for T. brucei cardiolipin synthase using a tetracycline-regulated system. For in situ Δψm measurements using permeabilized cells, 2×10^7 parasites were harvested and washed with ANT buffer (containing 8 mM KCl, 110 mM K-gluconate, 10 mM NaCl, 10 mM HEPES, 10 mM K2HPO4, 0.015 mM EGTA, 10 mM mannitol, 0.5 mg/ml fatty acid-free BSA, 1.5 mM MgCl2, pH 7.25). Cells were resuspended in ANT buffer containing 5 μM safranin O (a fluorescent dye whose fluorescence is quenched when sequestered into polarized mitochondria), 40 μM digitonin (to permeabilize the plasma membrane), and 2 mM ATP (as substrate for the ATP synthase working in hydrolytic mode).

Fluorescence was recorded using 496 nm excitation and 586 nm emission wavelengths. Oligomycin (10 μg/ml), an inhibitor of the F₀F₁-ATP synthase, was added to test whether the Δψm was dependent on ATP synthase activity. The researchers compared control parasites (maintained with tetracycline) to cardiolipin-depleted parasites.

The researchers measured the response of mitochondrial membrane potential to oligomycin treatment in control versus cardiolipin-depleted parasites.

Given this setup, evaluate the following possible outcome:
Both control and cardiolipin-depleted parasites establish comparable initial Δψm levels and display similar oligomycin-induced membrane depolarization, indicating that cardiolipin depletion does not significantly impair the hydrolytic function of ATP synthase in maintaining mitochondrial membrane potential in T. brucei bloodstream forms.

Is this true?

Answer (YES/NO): NO